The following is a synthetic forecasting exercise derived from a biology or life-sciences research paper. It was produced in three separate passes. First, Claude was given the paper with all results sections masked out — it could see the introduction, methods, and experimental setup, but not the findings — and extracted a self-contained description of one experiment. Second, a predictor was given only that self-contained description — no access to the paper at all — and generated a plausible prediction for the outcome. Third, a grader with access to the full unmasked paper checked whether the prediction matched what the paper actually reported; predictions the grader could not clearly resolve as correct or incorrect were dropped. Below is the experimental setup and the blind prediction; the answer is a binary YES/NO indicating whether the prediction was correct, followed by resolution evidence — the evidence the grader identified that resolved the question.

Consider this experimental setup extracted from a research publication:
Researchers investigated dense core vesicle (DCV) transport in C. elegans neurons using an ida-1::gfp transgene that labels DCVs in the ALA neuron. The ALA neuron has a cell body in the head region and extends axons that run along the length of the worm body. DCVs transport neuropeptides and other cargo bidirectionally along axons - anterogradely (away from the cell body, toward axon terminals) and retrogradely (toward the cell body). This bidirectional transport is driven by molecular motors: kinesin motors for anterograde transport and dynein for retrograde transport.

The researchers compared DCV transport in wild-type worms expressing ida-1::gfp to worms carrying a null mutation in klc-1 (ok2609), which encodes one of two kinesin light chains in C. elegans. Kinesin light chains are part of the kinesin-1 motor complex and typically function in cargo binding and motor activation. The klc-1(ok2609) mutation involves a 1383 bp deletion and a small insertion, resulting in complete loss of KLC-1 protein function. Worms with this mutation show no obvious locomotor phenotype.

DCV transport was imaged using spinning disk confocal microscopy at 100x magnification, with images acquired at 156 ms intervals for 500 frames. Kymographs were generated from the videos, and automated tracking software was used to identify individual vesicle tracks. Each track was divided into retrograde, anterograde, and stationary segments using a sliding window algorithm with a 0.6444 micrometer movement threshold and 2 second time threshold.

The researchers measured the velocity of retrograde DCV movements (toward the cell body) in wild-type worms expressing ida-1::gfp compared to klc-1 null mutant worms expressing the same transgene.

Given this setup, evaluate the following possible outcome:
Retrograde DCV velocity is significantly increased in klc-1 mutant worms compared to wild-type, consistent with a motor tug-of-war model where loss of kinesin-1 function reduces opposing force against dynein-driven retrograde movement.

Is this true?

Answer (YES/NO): YES